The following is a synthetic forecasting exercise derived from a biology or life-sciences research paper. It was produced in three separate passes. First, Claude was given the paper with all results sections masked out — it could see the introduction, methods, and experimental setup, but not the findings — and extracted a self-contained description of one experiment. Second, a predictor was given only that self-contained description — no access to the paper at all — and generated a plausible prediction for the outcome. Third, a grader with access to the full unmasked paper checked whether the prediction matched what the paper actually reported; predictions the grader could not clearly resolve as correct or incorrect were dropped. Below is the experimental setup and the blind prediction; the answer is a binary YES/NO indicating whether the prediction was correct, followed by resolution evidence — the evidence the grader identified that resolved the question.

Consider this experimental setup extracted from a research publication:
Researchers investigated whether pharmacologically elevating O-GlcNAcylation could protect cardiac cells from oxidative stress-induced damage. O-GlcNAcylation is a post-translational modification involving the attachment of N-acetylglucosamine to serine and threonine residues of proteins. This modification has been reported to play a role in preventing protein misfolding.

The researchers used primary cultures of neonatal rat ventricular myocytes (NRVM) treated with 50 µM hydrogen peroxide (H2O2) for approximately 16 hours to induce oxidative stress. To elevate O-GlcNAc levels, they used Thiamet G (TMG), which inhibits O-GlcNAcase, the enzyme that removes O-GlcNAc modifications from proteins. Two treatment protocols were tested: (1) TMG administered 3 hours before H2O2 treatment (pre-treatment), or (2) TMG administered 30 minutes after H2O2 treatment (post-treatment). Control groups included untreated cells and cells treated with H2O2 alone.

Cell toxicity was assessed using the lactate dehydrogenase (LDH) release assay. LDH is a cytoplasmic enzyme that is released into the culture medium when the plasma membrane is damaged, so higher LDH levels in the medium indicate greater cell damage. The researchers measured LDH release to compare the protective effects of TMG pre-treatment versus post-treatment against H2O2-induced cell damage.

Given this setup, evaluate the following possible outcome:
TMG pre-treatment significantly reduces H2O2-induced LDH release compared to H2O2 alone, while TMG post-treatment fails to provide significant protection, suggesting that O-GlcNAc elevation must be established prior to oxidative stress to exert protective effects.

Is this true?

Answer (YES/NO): NO